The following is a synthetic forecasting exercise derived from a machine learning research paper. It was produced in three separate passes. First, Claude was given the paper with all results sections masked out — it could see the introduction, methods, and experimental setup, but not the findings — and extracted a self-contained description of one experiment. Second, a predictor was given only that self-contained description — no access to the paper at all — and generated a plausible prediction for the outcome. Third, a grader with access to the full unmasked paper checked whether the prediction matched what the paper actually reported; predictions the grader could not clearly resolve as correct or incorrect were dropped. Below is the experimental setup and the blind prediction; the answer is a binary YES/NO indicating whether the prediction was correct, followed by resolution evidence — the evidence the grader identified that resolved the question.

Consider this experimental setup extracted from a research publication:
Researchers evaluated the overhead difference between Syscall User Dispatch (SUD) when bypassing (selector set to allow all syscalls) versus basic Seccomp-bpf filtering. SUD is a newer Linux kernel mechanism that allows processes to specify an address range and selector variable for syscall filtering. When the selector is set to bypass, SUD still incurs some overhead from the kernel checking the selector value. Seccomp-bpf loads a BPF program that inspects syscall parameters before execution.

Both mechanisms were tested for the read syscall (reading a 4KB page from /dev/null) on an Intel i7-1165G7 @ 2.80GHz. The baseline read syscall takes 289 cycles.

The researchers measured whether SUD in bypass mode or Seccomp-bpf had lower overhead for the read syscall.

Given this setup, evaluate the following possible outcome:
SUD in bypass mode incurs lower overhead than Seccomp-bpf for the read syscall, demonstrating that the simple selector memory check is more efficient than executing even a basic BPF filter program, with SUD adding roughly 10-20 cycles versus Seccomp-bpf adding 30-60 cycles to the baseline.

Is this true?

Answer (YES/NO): NO